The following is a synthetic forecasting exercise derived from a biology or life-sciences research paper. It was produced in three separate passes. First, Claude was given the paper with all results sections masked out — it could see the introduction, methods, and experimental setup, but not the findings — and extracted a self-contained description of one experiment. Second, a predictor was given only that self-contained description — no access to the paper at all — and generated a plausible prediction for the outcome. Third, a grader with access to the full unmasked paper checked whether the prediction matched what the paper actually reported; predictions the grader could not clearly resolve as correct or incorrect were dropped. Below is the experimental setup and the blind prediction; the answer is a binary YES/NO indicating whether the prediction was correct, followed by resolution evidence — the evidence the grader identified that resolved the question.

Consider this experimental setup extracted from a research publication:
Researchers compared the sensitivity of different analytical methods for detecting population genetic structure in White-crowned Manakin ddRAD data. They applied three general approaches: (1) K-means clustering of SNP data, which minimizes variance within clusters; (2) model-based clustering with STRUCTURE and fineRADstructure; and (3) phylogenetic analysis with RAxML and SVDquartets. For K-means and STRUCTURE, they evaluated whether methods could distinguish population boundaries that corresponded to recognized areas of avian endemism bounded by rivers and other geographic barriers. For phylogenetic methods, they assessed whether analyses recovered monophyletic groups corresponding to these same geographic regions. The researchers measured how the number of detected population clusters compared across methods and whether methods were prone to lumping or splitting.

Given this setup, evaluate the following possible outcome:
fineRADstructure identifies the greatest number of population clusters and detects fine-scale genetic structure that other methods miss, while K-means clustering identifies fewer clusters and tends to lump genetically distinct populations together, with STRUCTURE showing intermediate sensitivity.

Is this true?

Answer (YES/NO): NO